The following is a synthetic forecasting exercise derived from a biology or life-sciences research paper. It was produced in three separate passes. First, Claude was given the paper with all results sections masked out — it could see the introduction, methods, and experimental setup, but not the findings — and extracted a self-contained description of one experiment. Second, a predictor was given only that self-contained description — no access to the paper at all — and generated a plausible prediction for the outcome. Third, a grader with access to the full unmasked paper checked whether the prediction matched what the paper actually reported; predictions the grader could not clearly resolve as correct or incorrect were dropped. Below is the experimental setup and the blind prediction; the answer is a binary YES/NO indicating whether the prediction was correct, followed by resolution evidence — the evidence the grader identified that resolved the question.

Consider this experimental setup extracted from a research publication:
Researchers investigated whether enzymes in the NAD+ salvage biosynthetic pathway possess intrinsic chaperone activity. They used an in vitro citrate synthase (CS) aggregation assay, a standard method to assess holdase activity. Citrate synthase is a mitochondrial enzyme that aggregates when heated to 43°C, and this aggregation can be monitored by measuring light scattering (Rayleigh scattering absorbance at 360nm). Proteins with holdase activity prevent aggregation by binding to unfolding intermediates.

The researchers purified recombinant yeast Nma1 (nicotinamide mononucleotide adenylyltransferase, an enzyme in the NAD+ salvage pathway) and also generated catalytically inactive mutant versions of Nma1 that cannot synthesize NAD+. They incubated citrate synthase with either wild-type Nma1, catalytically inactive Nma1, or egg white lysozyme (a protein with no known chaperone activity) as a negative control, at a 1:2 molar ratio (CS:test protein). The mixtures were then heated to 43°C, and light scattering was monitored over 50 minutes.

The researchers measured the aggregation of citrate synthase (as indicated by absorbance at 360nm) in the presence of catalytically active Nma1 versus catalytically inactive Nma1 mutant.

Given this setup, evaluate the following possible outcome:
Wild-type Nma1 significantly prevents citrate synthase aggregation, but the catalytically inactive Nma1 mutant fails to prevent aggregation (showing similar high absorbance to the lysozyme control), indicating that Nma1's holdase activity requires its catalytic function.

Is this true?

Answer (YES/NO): NO